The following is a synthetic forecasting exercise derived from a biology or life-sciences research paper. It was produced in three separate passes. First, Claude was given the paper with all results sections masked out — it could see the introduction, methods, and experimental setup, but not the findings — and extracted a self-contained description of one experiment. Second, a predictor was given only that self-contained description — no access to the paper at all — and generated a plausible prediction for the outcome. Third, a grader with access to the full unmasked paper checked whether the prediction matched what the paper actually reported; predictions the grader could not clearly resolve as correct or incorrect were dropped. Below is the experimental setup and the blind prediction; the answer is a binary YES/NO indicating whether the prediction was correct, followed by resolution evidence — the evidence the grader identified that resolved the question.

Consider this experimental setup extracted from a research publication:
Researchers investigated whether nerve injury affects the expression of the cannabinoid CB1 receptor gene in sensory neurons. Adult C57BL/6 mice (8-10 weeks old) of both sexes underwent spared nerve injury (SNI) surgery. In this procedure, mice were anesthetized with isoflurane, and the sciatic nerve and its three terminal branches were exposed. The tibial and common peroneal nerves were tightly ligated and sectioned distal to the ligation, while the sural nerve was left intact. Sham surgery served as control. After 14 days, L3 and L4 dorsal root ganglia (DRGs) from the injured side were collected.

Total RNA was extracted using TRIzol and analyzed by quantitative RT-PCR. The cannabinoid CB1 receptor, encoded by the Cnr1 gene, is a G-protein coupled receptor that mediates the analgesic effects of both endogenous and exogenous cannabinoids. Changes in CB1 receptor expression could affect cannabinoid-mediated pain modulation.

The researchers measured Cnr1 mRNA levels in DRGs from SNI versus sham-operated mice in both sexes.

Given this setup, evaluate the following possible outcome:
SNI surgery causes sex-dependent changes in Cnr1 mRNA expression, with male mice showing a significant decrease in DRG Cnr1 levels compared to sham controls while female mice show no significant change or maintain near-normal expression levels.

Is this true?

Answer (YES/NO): NO